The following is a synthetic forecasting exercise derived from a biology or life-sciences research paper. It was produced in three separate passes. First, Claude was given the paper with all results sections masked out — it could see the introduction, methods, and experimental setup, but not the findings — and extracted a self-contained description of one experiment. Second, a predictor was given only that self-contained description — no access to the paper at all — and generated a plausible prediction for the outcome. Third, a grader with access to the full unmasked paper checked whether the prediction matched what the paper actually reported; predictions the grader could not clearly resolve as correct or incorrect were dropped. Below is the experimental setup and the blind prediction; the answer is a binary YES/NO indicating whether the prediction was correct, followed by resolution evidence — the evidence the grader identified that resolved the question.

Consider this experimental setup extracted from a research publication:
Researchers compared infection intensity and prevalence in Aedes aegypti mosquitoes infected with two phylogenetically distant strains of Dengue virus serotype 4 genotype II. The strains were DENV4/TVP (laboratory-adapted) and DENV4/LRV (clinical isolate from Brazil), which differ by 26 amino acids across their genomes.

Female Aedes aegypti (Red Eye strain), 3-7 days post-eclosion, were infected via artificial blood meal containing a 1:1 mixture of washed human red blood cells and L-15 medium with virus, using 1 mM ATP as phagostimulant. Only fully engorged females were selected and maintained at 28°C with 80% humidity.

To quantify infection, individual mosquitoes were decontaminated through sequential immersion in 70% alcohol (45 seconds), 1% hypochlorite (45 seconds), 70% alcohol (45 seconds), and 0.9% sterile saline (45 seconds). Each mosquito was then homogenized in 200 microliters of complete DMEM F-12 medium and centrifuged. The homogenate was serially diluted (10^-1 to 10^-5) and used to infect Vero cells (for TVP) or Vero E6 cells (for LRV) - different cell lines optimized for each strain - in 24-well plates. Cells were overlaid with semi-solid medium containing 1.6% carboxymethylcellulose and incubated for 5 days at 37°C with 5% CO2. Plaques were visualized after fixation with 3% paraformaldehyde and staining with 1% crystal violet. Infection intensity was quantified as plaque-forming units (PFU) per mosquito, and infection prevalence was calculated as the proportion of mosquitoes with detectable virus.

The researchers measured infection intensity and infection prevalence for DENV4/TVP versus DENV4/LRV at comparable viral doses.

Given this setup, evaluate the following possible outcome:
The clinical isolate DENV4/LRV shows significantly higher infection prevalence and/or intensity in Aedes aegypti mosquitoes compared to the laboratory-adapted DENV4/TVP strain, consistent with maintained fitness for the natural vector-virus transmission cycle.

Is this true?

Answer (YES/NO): NO